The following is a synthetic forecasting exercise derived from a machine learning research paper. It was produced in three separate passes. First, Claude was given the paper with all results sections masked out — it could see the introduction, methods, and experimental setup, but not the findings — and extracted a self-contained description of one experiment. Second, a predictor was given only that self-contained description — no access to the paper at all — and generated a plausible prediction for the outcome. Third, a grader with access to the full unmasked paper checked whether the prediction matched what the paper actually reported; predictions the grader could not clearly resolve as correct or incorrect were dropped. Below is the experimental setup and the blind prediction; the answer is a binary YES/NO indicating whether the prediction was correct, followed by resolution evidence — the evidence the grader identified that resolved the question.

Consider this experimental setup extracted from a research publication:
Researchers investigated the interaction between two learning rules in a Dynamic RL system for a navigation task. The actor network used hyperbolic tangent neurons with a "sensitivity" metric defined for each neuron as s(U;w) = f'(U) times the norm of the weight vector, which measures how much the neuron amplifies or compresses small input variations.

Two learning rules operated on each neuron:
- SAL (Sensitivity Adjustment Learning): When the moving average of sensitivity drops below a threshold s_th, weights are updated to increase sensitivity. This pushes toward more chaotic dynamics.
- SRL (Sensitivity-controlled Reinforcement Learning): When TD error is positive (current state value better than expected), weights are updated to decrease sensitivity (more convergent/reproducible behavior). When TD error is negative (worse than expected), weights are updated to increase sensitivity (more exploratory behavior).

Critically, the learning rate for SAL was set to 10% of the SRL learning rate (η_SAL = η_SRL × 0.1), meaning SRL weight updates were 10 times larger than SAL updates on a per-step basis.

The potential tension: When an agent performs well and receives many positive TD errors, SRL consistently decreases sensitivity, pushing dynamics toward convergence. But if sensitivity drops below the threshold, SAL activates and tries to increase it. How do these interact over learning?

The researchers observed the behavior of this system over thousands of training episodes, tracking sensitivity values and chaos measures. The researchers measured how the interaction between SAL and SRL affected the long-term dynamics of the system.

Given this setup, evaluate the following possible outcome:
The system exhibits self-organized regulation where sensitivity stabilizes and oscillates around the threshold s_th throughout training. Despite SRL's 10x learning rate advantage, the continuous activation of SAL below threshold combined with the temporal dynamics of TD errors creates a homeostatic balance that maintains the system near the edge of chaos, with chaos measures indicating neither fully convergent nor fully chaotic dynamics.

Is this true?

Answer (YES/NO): NO